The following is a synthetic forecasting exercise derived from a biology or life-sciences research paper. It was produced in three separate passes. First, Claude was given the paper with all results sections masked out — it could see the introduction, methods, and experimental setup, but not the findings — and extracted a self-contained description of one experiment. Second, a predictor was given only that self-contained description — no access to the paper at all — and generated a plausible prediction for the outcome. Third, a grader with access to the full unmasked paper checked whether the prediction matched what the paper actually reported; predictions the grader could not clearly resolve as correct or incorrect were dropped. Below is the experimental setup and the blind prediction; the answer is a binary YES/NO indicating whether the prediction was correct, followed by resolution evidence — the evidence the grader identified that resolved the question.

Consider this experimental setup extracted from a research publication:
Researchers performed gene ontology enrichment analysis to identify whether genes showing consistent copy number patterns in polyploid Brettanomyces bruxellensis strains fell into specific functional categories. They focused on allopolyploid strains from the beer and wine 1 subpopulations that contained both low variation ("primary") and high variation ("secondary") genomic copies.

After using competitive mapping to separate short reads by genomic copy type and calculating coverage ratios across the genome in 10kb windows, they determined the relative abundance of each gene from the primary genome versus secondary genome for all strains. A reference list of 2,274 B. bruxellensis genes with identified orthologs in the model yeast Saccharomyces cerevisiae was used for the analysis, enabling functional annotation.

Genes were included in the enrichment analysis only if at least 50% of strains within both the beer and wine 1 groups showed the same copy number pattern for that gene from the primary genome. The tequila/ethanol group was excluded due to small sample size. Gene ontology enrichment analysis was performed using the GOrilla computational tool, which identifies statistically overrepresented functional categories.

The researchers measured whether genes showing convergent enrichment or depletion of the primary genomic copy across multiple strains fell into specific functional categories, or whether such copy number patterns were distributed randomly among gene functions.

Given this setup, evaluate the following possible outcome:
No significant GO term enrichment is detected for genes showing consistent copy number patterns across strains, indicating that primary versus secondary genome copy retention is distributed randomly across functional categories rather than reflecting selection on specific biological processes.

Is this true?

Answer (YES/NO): YES